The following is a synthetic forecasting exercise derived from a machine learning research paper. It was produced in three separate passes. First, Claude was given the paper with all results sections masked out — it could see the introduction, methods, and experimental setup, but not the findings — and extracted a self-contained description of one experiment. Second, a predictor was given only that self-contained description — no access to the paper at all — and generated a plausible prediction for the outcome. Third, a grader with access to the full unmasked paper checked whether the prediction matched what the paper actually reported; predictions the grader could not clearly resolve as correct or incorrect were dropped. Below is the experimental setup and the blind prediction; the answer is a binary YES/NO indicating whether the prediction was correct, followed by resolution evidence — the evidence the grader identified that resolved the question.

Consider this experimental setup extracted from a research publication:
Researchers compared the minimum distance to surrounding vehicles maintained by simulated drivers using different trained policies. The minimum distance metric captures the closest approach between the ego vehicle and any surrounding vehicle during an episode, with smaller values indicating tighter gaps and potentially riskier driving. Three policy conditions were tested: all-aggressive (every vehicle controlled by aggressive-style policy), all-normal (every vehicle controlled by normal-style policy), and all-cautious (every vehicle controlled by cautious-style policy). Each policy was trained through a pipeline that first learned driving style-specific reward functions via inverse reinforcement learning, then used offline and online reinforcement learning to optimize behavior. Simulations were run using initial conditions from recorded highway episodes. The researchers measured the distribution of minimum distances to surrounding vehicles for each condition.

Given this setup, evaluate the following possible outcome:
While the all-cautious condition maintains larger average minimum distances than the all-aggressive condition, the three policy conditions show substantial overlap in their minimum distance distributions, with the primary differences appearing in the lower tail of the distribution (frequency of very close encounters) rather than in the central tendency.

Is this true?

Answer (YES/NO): YES